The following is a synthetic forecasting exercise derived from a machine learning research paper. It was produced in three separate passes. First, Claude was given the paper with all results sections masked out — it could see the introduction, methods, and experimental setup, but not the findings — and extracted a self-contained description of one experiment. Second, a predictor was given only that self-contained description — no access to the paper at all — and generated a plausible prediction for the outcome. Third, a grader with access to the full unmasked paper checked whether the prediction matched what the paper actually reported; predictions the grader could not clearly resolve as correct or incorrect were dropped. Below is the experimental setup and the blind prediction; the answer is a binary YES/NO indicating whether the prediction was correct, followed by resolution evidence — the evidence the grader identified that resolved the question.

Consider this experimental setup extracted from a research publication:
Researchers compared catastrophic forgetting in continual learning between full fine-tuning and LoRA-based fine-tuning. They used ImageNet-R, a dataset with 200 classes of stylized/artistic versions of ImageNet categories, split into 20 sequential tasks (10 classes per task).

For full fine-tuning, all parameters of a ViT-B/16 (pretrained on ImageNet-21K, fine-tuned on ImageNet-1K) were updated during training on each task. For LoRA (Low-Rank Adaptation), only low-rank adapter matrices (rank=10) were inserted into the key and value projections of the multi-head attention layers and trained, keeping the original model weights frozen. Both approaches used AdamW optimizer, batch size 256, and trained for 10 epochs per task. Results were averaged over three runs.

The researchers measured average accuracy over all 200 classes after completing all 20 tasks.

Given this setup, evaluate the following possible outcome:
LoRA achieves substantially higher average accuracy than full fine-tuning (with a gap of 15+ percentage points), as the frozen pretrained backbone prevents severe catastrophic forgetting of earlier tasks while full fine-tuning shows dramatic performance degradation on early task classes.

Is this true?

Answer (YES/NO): NO